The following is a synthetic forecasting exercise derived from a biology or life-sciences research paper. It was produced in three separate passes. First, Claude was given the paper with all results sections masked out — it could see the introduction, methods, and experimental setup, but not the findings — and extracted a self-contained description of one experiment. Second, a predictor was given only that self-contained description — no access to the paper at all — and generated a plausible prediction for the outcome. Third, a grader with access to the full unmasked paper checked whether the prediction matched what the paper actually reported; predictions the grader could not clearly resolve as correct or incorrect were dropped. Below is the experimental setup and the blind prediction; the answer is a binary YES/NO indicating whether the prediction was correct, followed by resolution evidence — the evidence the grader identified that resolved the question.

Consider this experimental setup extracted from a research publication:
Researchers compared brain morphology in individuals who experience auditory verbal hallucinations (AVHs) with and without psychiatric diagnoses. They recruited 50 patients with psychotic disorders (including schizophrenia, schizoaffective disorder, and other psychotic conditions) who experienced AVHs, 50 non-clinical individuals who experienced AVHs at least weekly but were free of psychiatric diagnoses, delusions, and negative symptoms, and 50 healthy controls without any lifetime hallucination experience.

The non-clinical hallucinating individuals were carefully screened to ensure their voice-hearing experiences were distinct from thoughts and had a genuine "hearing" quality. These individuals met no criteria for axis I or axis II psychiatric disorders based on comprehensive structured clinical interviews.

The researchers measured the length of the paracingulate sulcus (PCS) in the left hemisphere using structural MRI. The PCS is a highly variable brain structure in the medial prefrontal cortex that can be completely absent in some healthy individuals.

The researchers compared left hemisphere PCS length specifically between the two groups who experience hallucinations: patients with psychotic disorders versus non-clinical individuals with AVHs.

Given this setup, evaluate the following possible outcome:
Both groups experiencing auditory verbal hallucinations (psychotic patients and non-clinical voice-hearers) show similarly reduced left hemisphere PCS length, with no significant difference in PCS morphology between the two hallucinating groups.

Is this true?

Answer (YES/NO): NO